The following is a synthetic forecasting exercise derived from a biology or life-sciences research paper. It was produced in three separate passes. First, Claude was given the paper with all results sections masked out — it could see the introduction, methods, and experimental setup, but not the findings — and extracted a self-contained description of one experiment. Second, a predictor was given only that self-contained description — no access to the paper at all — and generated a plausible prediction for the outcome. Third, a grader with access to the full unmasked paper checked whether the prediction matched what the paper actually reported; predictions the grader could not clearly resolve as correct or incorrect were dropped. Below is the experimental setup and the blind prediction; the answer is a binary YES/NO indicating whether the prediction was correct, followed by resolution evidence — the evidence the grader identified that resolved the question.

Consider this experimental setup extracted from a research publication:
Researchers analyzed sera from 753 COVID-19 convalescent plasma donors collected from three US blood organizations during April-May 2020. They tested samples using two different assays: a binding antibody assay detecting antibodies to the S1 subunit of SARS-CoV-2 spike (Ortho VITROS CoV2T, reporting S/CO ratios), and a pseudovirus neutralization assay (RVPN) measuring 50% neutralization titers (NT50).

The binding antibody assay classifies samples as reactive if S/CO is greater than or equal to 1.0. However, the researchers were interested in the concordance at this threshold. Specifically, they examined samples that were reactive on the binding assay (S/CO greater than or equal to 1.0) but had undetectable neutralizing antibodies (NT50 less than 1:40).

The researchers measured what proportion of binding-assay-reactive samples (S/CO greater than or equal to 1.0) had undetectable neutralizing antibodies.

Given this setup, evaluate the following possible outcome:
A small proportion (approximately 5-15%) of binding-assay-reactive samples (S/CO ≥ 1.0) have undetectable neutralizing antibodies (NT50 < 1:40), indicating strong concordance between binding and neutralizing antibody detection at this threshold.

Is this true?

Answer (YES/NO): NO